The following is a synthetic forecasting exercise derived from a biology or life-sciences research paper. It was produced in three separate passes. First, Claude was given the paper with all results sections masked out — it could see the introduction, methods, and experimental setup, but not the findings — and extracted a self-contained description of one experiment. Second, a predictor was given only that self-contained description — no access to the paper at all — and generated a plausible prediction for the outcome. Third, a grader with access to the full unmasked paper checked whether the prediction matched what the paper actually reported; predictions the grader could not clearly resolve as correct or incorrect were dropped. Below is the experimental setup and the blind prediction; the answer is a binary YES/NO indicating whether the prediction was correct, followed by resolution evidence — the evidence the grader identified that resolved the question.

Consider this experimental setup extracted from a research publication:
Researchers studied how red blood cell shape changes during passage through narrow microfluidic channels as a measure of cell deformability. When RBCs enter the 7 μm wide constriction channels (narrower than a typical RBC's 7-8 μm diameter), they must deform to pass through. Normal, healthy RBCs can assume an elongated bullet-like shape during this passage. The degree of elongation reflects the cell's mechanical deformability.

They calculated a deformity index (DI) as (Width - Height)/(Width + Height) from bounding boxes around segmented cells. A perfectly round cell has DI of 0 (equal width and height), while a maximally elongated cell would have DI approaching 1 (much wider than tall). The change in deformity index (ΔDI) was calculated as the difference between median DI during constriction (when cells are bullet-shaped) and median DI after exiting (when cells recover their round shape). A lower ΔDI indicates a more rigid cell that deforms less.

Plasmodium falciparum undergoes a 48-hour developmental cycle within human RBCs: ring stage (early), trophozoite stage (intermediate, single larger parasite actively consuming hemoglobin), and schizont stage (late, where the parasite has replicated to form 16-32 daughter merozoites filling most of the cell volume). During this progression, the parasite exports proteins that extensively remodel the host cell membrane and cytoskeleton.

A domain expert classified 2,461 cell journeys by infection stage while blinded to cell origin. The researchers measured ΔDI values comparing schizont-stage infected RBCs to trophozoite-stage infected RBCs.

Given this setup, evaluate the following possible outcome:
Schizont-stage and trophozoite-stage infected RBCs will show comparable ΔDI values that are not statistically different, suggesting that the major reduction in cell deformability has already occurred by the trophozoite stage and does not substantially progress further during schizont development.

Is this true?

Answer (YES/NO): NO